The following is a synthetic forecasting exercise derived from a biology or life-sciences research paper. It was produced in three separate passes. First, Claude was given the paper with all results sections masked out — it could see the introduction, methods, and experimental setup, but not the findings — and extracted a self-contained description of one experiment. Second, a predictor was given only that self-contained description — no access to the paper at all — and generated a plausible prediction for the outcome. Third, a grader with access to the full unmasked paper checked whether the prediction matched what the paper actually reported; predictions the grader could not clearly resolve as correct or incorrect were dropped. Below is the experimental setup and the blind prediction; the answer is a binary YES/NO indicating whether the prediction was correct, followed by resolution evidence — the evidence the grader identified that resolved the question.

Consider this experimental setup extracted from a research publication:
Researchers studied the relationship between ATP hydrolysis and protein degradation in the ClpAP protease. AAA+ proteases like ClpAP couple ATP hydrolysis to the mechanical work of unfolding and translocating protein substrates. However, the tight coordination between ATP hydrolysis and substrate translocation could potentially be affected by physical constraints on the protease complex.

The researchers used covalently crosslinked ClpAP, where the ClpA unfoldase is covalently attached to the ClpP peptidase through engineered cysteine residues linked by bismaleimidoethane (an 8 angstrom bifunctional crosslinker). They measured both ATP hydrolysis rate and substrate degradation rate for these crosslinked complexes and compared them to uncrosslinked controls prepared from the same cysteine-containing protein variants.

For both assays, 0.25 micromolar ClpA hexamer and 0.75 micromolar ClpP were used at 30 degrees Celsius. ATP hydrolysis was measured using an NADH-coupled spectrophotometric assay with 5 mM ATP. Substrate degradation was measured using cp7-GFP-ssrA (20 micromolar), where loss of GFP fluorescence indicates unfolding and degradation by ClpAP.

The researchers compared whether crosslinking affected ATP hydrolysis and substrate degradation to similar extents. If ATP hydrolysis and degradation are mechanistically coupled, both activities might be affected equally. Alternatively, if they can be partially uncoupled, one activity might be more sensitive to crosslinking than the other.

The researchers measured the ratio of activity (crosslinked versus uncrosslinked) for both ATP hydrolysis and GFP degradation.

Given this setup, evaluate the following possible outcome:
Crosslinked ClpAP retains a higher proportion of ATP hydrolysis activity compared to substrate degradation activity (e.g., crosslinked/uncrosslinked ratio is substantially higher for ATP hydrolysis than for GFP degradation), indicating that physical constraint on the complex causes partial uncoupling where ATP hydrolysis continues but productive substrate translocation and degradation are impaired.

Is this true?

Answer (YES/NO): NO